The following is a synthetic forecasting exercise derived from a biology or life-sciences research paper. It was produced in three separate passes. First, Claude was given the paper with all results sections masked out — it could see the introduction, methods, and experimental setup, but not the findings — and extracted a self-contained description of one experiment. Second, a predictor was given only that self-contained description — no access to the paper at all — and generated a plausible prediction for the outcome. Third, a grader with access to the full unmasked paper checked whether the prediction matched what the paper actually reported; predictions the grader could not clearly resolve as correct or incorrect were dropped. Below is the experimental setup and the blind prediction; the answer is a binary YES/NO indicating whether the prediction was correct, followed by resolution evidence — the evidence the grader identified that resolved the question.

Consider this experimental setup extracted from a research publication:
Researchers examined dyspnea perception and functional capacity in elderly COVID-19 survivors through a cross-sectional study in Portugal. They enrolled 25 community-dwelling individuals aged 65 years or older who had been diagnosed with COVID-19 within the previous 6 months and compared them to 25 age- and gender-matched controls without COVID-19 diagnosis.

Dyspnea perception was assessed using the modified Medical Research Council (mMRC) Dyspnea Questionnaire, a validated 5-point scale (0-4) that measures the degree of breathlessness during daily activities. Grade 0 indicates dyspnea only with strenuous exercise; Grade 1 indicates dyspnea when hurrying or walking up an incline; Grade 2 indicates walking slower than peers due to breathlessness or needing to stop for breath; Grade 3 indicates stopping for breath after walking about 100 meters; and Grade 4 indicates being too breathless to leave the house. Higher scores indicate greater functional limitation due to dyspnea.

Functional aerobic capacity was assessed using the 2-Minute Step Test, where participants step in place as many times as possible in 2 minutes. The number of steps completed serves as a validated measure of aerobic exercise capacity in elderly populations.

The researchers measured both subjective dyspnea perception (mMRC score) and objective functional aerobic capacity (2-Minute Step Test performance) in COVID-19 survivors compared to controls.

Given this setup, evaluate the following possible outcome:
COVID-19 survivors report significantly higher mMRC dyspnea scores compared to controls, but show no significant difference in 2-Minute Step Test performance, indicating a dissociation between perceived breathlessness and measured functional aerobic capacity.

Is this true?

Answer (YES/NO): NO